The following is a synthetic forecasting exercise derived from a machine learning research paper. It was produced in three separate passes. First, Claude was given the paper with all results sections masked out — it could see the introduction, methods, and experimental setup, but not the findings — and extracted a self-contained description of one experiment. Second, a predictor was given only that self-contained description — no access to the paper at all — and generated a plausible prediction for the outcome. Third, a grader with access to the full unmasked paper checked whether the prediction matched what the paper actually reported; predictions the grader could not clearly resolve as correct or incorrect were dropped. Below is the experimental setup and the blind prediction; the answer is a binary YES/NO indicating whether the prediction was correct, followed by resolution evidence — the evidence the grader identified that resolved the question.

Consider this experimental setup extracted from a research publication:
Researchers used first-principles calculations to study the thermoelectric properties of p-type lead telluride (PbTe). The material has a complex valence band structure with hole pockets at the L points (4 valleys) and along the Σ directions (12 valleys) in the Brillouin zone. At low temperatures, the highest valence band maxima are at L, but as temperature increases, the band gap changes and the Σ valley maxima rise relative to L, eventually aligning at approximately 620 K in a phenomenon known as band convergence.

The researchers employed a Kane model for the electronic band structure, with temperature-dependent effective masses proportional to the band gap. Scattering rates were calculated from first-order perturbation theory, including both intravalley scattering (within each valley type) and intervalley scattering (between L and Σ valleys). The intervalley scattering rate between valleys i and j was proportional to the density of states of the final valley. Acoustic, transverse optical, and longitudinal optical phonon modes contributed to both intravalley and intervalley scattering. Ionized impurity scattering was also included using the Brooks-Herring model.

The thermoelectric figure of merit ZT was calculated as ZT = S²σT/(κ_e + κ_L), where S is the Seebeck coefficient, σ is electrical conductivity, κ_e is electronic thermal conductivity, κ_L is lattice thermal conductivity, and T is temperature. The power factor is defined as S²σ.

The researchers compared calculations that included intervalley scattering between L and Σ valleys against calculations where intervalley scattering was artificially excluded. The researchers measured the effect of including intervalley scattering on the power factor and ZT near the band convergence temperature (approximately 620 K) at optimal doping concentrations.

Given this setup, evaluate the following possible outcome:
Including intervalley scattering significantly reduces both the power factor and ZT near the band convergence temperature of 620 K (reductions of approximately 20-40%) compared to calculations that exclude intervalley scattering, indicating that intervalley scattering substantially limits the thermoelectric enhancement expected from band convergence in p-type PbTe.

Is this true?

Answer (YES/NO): NO